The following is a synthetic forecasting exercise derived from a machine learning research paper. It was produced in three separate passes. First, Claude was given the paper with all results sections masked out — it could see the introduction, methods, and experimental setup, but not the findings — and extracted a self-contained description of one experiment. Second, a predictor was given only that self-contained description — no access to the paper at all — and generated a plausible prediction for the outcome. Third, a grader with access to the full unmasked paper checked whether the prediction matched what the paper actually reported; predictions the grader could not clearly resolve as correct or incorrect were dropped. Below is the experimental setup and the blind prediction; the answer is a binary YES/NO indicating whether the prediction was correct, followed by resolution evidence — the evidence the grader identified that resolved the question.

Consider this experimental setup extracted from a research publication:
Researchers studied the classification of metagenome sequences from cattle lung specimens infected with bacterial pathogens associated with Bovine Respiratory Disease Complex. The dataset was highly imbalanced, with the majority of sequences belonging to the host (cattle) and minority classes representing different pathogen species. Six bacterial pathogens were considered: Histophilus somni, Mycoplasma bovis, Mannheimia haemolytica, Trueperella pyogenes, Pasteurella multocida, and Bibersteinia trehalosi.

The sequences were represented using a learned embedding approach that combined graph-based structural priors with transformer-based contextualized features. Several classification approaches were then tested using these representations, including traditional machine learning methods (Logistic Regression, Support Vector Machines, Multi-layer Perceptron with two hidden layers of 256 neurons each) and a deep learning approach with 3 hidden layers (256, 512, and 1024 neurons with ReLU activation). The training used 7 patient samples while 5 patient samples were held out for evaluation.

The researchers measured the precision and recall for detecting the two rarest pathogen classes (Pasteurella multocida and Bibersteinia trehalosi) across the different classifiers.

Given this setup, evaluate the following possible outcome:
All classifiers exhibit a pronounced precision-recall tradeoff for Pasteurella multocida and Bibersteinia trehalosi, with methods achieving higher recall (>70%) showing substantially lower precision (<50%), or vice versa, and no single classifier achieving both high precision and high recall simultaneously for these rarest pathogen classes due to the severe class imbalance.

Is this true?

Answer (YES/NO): NO